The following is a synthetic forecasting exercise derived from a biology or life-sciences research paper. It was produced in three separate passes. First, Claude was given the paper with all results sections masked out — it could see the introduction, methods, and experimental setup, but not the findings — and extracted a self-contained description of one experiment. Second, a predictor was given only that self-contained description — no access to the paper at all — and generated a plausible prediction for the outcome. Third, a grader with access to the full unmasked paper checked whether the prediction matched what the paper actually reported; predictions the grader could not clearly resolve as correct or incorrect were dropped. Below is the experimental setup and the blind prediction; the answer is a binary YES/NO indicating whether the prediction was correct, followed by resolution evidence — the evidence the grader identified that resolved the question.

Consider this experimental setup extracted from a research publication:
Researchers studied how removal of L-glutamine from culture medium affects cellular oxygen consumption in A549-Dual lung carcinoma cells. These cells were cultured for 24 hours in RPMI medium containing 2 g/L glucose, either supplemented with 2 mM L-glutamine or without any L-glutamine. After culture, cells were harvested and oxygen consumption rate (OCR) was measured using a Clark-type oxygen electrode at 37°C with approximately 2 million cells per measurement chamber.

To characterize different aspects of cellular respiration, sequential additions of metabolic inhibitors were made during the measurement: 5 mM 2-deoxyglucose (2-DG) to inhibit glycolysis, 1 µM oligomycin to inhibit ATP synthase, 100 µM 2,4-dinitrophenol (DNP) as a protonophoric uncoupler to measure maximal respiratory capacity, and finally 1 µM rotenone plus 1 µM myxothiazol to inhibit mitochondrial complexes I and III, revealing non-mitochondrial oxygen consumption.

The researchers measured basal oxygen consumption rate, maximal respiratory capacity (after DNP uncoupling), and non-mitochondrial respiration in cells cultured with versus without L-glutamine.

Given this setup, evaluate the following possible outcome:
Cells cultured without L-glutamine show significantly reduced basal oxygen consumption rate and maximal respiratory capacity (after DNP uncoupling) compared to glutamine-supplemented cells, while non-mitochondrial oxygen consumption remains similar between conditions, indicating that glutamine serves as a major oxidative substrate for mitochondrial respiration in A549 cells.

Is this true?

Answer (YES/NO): NO